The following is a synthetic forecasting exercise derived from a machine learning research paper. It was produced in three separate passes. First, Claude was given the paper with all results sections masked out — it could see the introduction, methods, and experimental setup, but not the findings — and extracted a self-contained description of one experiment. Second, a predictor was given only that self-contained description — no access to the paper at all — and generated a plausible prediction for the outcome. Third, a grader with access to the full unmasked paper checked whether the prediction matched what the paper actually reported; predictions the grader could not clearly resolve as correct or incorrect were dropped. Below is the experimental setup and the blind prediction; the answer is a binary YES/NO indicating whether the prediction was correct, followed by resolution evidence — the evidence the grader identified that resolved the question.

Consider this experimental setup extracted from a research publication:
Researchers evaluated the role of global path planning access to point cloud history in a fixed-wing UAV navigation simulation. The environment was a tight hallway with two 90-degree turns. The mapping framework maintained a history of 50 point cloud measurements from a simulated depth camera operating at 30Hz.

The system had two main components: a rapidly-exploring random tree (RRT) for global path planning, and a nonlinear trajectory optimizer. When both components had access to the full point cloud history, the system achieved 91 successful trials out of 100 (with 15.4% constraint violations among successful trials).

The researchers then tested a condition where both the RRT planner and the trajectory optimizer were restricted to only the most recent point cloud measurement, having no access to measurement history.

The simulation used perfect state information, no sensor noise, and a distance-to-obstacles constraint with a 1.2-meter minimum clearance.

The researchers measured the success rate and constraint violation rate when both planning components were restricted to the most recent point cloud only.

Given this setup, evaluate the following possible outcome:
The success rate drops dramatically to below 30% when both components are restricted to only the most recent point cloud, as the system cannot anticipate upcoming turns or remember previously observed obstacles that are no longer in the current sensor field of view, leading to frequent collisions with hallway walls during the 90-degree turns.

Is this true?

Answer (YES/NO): NO